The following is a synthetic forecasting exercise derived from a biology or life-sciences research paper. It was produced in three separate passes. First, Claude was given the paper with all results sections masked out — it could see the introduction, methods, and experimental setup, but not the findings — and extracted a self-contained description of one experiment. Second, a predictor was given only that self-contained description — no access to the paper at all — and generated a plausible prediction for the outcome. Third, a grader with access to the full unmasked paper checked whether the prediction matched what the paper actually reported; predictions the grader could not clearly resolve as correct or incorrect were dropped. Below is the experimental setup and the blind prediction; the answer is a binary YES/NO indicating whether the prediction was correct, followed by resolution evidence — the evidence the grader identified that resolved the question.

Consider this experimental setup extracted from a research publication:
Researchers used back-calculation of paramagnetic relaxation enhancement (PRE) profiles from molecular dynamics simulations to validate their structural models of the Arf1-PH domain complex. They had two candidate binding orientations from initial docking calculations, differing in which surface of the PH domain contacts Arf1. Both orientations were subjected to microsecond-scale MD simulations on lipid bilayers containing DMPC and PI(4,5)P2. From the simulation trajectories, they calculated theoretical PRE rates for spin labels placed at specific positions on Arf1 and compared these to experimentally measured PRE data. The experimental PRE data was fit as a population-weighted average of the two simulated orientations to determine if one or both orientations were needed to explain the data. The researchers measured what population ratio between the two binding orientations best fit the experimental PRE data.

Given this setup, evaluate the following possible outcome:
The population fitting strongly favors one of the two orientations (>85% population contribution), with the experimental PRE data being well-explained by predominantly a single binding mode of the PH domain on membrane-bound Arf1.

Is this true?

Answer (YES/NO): YES